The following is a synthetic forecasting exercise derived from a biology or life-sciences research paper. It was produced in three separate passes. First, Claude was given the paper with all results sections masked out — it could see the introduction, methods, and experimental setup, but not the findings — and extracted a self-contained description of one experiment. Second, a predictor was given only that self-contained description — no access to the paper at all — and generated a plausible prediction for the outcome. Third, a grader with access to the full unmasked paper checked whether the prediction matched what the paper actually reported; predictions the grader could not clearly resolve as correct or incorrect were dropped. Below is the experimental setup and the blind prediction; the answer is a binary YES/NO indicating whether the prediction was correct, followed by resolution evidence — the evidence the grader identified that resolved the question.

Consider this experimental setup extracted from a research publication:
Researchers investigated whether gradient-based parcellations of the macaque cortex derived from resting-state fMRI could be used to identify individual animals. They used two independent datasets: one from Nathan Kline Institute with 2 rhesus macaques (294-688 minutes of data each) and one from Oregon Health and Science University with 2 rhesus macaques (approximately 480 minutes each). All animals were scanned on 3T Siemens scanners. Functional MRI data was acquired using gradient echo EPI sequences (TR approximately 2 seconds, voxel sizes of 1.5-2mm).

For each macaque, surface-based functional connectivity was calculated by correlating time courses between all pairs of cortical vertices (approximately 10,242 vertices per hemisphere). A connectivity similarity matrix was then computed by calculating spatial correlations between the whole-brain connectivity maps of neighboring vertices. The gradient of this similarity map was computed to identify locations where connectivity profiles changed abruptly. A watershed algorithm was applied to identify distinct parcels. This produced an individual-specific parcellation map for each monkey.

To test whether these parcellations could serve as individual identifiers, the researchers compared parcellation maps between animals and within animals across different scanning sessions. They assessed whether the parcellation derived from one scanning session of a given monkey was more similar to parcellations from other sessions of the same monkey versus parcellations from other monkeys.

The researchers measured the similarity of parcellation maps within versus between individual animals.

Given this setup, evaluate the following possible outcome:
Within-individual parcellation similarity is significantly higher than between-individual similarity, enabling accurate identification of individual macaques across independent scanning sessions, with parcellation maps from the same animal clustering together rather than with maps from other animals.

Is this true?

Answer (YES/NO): YES